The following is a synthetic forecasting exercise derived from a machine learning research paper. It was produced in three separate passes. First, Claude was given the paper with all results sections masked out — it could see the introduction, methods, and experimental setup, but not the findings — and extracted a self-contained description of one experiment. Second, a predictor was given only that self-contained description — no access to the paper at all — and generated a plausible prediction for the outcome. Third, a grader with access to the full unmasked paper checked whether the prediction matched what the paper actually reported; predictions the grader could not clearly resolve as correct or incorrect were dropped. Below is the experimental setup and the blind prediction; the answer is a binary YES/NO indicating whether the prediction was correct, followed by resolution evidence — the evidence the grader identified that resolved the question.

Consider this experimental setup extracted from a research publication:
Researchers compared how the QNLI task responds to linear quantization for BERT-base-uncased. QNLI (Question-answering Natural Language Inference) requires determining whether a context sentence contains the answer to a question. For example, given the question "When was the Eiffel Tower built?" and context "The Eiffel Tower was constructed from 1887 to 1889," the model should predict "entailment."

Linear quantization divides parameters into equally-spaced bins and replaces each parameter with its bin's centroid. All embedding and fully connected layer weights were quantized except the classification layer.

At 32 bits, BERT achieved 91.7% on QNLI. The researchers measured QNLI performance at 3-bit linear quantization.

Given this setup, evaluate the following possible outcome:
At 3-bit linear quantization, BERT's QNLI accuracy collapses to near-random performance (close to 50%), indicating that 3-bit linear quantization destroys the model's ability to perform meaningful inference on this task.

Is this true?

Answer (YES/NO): NO